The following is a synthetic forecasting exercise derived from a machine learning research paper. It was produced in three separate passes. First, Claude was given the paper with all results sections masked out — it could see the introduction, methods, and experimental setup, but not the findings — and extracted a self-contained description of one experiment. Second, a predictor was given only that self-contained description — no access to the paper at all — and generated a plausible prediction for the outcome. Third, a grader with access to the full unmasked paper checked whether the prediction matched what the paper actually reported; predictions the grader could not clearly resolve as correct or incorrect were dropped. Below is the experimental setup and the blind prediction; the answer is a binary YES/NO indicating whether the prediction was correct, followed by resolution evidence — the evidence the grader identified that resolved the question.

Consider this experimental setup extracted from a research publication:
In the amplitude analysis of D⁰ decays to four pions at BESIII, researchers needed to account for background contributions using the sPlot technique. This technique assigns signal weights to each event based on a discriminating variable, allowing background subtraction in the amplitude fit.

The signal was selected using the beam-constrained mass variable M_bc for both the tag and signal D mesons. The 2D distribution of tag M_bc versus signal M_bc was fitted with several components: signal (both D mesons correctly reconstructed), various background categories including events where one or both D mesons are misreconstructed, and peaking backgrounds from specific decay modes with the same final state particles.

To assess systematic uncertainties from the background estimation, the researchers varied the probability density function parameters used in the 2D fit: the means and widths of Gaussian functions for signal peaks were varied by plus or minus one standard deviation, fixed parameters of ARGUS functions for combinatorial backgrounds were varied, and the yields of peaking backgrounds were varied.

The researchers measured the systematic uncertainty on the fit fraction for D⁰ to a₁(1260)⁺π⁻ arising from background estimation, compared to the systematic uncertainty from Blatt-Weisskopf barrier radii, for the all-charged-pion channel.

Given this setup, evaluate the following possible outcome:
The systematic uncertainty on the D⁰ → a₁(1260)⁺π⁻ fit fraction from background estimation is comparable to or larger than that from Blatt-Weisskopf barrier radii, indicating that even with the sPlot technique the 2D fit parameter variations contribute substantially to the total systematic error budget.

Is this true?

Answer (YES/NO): NO